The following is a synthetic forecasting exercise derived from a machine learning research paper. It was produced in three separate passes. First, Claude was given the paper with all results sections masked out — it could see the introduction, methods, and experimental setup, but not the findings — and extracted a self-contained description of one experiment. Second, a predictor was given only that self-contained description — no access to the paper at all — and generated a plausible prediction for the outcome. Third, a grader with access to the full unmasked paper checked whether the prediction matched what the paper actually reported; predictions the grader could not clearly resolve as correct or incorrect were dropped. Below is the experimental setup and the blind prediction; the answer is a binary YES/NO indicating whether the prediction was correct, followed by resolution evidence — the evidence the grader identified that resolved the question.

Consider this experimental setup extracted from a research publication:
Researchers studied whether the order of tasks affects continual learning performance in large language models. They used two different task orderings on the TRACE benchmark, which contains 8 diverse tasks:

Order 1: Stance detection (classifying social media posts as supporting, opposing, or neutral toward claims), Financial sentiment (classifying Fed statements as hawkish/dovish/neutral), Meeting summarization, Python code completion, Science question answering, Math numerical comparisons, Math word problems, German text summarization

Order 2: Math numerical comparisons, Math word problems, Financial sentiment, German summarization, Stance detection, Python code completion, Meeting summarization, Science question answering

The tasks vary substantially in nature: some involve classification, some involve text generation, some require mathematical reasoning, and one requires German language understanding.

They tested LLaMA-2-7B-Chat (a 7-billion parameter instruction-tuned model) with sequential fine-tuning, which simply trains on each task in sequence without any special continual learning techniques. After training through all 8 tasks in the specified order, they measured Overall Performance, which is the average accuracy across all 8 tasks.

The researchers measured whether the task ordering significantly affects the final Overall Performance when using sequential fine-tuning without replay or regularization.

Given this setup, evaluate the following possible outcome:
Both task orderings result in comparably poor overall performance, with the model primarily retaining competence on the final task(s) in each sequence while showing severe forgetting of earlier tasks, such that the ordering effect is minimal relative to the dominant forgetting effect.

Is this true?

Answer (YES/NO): YES